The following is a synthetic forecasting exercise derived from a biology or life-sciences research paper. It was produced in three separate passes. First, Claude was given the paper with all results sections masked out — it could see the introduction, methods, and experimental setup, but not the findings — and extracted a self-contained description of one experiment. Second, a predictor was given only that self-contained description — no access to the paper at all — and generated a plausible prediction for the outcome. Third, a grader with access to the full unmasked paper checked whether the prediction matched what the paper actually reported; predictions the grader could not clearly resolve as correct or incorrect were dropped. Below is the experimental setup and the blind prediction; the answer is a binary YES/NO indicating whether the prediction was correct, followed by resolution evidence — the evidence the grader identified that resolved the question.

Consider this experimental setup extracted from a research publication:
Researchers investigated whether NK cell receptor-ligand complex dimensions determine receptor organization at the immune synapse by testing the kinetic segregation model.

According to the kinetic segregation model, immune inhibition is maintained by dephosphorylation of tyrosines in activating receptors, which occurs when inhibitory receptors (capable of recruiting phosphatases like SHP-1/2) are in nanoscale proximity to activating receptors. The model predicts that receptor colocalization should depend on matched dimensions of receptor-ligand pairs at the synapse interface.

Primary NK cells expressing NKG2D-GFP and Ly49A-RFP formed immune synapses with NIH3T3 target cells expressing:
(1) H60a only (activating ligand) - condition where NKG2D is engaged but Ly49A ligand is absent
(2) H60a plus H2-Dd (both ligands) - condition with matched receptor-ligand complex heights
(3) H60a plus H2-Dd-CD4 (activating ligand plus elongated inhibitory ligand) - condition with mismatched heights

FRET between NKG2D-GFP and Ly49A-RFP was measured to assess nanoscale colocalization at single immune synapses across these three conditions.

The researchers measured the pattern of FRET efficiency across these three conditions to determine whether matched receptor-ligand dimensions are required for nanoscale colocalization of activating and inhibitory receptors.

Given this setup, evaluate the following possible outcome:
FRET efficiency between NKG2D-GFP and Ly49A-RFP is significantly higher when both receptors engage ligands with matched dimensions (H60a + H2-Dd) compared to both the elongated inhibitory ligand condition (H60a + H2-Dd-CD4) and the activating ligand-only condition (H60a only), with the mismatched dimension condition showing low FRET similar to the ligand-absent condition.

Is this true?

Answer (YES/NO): YES